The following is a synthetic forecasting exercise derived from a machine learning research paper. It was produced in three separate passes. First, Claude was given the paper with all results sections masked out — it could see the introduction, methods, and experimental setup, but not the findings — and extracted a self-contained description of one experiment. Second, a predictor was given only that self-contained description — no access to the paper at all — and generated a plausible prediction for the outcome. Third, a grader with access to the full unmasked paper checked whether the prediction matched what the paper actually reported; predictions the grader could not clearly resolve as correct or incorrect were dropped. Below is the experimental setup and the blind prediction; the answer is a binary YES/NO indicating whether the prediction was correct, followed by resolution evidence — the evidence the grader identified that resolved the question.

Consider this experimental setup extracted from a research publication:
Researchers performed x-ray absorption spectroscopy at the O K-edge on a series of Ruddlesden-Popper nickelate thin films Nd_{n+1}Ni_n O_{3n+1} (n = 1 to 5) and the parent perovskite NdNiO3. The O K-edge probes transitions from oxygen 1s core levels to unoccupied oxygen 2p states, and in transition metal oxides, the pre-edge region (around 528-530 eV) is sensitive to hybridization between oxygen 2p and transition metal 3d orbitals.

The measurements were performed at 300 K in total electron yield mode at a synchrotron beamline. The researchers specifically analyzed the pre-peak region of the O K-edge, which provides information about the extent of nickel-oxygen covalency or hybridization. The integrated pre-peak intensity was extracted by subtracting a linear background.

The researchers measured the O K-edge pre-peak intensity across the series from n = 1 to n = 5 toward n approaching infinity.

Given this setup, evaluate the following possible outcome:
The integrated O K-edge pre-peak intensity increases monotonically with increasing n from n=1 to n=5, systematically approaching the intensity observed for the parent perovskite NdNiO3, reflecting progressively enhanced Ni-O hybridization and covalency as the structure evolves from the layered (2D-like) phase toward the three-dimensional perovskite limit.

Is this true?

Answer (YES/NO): NO